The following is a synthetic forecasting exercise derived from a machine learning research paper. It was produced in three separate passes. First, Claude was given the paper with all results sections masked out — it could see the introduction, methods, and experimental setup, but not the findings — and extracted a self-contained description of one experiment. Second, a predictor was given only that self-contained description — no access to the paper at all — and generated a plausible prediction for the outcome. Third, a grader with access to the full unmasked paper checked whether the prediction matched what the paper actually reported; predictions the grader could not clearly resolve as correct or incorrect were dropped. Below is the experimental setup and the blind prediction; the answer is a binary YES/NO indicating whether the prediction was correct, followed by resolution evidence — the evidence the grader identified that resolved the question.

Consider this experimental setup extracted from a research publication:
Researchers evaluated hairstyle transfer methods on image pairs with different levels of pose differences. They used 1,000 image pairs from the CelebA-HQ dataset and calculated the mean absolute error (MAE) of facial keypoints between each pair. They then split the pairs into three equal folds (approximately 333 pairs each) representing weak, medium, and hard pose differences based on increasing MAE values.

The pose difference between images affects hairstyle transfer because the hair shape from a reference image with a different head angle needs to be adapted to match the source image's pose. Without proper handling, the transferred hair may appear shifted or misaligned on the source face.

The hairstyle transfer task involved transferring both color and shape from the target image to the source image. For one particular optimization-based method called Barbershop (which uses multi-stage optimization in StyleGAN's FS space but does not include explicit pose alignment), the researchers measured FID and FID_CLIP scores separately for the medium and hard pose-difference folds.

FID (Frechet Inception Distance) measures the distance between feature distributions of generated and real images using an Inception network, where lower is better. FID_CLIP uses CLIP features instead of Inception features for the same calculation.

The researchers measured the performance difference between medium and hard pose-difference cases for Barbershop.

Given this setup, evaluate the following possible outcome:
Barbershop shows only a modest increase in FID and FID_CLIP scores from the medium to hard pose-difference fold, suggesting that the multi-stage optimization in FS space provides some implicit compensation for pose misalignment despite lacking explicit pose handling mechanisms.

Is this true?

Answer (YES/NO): NO